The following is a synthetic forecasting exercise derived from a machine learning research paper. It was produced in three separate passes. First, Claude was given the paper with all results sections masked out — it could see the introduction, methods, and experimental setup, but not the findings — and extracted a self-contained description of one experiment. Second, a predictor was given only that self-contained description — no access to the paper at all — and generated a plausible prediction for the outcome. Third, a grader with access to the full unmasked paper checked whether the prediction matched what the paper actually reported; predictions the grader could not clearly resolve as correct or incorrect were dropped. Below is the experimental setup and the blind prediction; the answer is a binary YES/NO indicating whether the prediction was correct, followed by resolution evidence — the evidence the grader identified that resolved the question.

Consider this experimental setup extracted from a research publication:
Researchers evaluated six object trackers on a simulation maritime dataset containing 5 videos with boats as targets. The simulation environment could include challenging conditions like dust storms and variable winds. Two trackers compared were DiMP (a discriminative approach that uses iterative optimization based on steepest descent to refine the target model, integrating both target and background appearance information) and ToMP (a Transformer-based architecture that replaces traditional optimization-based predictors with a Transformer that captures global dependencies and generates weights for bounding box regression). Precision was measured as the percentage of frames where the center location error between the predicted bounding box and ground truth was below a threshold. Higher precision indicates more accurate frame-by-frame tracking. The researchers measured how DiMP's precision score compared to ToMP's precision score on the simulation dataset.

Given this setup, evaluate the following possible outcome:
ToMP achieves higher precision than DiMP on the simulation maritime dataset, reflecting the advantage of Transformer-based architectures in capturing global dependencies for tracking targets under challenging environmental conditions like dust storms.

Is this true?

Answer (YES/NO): YES